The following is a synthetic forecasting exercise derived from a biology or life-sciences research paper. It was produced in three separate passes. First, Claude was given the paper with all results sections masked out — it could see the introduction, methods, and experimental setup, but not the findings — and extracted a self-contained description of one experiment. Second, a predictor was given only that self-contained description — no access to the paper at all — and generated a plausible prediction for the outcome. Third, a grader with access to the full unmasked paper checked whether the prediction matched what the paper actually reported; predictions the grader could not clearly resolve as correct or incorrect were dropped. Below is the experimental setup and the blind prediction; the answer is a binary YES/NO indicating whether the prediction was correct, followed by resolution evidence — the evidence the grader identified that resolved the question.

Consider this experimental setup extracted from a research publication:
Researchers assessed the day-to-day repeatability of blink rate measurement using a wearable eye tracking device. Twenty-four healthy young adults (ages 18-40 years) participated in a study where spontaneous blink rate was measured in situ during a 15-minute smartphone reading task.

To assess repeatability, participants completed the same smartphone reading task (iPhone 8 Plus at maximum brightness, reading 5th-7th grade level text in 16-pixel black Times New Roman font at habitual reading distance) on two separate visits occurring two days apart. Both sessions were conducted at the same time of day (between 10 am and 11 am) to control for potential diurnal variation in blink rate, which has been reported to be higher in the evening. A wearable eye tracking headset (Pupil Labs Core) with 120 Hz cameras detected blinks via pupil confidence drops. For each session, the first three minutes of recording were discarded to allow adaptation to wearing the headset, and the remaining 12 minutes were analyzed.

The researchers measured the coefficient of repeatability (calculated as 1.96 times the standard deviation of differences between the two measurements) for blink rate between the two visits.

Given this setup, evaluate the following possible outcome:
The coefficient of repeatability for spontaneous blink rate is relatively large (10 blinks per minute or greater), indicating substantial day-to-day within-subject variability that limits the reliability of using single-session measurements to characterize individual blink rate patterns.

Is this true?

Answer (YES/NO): YES